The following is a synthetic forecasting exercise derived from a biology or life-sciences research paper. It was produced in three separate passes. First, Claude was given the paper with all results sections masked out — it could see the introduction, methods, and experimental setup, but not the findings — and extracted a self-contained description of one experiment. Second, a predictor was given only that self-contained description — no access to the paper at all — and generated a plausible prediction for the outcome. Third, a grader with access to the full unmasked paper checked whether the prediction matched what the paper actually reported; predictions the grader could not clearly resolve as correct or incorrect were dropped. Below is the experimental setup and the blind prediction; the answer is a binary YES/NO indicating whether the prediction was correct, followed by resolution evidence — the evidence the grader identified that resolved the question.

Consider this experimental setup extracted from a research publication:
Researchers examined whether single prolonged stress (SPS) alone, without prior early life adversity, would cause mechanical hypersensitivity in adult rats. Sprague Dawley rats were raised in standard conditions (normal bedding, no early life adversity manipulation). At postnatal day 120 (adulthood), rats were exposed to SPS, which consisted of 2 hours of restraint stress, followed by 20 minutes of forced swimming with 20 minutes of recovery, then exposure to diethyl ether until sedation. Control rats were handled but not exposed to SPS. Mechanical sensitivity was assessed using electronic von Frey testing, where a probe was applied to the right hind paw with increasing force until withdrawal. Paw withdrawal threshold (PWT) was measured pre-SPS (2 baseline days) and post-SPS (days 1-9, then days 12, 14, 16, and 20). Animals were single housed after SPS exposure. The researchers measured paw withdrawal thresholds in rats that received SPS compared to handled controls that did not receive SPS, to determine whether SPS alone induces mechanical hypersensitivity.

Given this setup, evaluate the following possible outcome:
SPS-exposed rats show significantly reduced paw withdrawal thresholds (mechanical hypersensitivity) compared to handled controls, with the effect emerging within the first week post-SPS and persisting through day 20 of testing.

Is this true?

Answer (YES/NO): NO